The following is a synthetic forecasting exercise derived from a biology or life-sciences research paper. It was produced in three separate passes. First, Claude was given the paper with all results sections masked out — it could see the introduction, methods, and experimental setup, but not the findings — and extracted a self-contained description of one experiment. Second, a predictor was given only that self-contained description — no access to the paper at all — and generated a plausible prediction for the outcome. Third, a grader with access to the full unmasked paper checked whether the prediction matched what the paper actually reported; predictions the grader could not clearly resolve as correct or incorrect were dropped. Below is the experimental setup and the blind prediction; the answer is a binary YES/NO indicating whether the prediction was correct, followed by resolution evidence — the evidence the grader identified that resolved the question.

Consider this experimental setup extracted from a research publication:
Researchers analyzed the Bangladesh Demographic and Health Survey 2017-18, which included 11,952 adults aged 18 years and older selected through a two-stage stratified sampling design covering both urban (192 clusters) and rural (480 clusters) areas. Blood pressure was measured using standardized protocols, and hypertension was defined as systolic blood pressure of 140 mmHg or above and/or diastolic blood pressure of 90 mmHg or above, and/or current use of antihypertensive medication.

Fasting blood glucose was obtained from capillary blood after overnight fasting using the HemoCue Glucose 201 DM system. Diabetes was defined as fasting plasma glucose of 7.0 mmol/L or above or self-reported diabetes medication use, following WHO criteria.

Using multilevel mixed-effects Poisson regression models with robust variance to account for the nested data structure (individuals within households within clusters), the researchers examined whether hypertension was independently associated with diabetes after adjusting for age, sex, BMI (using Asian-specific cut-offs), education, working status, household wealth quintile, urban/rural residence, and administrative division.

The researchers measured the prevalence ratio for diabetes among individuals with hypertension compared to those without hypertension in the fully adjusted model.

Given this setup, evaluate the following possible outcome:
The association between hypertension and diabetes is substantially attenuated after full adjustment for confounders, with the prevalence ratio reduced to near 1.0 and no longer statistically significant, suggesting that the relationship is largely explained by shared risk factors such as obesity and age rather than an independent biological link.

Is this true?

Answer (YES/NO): NO